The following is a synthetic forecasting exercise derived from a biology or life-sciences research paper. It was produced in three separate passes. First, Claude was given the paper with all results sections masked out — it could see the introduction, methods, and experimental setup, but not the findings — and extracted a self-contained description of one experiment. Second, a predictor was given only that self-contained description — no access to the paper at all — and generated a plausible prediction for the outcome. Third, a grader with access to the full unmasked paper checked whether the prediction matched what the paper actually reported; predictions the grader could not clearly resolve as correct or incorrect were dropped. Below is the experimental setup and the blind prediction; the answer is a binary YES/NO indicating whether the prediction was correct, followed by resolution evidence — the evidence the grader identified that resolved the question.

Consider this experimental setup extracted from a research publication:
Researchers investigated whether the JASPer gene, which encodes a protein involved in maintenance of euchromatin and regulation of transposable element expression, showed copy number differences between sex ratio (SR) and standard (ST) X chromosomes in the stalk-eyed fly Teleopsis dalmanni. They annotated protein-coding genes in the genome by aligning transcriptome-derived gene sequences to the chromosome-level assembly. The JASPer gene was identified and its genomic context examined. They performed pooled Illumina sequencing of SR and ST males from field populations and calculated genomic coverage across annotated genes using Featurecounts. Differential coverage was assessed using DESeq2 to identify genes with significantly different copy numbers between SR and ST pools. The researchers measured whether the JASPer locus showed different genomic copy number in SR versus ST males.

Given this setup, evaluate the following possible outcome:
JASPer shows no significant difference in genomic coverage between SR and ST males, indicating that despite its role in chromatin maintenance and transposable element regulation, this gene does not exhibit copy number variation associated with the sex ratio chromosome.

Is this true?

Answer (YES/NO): NO